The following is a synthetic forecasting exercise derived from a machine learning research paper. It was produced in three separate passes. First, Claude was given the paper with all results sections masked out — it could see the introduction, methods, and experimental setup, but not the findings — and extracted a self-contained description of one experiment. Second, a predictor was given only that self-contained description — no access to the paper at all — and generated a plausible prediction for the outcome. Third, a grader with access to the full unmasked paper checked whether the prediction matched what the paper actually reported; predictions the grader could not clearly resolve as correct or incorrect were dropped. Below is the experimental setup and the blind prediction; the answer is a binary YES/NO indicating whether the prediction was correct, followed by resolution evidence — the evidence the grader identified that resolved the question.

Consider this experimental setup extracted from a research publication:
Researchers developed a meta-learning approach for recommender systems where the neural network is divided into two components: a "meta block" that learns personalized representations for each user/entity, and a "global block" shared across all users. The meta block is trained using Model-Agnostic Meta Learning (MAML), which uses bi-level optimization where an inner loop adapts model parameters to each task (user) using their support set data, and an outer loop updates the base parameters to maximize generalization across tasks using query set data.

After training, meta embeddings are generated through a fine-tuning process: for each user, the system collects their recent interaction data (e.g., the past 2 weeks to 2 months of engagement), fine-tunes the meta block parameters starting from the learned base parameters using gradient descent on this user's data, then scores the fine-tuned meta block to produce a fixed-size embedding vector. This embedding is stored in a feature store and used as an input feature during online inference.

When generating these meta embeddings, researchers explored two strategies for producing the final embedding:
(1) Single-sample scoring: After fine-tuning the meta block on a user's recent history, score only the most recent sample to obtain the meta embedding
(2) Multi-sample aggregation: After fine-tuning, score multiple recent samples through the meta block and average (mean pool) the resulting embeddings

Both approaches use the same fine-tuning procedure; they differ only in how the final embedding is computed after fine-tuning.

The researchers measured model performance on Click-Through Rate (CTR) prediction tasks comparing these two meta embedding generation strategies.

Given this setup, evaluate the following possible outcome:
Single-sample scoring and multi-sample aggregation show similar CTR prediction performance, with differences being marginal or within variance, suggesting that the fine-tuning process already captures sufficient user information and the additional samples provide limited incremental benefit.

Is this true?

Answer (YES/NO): NO